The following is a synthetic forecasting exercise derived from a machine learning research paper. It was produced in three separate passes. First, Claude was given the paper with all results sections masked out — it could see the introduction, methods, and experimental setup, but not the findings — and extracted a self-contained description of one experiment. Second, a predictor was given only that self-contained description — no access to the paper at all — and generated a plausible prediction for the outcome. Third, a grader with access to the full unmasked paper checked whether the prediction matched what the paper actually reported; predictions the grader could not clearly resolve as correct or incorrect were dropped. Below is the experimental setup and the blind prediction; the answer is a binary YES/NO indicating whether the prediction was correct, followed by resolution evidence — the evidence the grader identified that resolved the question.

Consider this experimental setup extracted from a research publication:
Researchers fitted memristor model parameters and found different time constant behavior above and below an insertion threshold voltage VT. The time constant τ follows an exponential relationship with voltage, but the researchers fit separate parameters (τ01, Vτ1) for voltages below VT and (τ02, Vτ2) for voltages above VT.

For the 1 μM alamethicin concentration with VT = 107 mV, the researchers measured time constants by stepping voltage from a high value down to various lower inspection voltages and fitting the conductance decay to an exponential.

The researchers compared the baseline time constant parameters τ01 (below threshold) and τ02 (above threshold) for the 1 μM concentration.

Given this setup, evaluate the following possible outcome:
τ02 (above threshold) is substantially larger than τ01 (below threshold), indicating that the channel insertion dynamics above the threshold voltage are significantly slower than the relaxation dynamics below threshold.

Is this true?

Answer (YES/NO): NO